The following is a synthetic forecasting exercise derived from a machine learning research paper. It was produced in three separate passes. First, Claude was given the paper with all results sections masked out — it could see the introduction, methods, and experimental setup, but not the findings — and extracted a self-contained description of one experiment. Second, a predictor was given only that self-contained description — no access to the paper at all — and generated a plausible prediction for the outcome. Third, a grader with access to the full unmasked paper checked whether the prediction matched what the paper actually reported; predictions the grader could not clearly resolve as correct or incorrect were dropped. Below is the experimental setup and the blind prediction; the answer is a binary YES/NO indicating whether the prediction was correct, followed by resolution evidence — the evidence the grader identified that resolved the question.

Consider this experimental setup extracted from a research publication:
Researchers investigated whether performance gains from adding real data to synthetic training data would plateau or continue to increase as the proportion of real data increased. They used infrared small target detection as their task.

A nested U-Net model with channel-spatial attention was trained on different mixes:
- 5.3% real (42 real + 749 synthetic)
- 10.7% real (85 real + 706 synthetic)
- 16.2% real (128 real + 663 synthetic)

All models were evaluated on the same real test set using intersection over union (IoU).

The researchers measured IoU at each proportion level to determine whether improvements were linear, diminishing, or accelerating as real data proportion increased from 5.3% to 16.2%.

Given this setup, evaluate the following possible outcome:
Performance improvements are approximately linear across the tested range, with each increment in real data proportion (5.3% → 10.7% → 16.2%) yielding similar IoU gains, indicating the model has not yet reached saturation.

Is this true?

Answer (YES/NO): NO